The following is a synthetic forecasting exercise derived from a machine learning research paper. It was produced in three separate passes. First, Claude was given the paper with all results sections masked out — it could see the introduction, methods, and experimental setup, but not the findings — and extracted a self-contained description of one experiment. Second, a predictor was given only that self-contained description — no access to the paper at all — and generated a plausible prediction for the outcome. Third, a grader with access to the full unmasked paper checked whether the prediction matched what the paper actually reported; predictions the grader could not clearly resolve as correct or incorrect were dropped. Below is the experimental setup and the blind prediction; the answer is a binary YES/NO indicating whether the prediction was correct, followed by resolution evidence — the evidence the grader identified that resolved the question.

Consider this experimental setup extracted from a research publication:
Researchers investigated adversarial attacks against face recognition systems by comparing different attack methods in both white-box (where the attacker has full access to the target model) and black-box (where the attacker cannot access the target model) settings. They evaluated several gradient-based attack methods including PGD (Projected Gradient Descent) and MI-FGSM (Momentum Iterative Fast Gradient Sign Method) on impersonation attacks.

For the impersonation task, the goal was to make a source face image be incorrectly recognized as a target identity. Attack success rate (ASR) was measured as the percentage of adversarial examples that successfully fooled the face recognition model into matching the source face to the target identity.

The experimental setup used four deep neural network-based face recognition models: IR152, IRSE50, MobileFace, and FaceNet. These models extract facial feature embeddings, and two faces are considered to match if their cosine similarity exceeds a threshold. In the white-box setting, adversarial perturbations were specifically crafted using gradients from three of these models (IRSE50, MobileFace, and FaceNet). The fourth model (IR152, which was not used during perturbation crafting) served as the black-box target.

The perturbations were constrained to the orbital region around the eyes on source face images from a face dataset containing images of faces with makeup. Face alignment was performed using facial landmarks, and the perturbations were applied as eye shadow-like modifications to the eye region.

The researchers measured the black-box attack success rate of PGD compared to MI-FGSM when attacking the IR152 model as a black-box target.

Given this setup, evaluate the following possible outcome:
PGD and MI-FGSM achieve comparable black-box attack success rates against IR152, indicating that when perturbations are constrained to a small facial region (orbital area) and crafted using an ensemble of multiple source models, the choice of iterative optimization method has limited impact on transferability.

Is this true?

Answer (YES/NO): YES